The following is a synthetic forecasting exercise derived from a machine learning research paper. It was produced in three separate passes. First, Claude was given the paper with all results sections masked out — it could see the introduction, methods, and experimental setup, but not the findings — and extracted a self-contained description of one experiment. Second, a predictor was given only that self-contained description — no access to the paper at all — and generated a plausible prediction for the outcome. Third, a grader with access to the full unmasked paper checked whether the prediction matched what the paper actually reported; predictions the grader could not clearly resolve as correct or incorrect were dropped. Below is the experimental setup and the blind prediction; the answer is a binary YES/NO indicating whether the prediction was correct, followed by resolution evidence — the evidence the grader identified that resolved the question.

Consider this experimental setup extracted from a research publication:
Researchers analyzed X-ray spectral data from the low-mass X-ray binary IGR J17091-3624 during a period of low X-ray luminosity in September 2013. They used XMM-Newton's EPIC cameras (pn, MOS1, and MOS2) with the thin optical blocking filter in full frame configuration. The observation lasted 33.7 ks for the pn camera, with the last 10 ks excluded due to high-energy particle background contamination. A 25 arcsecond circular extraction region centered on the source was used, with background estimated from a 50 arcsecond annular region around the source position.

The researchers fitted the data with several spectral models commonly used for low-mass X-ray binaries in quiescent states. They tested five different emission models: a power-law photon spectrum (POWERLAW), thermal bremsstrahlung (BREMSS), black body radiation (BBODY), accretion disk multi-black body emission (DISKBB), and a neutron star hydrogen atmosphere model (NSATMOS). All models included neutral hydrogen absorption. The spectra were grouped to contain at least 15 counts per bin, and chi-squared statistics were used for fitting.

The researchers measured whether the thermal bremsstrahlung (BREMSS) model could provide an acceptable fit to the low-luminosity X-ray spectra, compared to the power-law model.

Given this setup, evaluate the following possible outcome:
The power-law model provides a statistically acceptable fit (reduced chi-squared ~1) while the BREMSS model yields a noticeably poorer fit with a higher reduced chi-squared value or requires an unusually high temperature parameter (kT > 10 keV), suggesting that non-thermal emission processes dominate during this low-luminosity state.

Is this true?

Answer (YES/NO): NO